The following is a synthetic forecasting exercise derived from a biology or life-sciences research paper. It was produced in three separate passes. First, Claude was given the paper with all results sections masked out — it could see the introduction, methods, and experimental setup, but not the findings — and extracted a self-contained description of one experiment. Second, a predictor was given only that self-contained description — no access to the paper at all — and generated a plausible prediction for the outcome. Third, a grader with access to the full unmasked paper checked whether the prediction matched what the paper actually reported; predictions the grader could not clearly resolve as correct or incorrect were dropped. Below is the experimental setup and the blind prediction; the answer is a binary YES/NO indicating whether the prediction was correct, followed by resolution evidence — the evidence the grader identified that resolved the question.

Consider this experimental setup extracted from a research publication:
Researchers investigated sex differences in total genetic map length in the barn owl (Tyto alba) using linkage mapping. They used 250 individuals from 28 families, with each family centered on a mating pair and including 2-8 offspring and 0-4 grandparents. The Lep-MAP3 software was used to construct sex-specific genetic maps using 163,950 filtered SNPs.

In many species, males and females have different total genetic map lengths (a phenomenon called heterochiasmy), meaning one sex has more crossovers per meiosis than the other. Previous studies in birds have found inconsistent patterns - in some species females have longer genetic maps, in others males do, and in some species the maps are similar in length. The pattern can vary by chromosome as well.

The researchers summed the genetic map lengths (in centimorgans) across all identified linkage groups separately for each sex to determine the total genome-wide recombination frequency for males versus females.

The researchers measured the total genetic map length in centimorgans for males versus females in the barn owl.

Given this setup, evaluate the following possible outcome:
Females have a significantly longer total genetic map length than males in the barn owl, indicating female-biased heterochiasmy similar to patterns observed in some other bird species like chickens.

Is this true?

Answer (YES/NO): NO